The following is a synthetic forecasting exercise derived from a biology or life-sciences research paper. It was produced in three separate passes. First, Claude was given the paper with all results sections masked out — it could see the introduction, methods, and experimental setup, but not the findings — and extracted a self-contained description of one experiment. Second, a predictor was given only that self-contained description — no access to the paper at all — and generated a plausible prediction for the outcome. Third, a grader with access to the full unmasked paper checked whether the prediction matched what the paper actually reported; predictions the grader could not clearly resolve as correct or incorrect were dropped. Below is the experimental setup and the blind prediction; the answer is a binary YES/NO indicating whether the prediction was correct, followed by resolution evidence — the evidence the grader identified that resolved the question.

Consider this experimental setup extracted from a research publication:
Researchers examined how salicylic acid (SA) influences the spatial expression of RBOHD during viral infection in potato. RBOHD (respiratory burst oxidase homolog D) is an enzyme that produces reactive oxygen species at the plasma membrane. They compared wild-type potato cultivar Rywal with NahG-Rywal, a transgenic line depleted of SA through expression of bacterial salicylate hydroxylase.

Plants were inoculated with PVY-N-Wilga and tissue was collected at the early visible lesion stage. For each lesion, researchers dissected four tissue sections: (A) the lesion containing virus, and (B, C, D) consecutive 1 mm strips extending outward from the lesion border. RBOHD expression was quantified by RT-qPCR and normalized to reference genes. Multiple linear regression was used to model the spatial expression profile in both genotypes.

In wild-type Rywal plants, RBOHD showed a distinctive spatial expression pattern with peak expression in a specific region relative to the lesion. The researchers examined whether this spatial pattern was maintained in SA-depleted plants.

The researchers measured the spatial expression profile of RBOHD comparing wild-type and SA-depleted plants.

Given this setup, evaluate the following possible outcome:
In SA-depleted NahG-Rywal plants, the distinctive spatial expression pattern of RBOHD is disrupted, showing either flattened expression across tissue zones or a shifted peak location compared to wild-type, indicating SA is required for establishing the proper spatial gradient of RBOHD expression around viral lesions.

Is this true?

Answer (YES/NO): YES